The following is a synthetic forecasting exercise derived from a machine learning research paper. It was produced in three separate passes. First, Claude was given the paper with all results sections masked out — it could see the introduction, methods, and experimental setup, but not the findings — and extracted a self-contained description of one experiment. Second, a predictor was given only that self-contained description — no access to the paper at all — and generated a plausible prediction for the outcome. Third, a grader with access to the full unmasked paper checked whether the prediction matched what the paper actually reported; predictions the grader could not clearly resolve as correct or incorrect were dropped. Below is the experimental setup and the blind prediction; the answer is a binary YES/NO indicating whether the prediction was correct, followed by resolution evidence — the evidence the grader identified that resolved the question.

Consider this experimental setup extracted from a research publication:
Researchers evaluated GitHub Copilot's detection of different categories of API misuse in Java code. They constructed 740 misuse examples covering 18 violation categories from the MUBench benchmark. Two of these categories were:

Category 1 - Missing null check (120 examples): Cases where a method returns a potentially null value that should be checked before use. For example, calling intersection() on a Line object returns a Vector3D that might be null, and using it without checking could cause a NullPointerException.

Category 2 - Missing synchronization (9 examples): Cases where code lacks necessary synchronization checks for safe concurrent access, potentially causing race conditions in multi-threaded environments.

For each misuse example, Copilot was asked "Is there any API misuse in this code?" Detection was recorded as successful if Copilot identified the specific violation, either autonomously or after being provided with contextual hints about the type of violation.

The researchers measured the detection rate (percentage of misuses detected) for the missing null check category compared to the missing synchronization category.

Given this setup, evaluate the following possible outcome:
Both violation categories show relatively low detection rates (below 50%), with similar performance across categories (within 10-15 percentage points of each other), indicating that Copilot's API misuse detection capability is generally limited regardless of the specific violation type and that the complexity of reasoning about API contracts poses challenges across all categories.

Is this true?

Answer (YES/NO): NO